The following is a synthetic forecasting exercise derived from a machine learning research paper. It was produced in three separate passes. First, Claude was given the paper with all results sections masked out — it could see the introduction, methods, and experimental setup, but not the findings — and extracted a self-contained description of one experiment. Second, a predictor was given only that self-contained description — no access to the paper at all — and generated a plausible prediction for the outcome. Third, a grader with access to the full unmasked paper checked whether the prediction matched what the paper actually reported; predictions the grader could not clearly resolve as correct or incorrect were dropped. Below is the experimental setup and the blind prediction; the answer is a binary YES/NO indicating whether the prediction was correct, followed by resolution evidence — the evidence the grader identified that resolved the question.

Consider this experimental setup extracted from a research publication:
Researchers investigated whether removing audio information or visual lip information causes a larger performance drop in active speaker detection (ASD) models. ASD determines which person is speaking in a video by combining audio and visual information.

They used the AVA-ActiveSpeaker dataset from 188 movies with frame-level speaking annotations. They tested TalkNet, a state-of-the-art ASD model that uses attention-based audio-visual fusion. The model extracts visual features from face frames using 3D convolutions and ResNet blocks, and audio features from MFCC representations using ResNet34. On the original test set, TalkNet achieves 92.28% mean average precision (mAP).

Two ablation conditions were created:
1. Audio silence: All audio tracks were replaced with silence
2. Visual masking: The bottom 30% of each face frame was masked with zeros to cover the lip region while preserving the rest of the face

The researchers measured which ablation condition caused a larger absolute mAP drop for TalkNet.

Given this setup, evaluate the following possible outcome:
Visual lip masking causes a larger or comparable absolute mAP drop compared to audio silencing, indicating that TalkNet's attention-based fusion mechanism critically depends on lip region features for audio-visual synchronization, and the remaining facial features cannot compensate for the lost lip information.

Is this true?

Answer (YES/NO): NO